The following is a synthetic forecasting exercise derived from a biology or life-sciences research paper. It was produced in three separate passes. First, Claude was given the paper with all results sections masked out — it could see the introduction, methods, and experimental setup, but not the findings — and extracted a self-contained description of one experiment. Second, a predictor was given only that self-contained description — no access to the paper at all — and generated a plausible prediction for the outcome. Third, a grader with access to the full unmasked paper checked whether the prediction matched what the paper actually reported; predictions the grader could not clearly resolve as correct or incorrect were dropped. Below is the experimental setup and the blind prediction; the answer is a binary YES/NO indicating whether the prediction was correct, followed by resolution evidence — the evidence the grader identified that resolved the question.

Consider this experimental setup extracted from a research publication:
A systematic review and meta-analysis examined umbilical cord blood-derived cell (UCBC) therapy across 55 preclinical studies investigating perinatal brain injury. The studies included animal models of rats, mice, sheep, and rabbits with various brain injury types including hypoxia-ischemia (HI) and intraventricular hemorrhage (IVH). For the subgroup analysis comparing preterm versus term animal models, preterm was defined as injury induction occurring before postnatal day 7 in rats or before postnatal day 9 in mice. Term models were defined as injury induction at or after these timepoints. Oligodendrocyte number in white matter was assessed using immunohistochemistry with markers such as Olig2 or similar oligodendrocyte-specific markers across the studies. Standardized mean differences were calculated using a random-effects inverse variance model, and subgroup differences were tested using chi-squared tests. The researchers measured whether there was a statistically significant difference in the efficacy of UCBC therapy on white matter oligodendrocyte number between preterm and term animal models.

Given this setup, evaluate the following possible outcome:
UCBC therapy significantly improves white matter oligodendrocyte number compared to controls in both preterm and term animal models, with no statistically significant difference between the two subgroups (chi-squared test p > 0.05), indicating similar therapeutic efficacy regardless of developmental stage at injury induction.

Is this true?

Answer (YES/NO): NO